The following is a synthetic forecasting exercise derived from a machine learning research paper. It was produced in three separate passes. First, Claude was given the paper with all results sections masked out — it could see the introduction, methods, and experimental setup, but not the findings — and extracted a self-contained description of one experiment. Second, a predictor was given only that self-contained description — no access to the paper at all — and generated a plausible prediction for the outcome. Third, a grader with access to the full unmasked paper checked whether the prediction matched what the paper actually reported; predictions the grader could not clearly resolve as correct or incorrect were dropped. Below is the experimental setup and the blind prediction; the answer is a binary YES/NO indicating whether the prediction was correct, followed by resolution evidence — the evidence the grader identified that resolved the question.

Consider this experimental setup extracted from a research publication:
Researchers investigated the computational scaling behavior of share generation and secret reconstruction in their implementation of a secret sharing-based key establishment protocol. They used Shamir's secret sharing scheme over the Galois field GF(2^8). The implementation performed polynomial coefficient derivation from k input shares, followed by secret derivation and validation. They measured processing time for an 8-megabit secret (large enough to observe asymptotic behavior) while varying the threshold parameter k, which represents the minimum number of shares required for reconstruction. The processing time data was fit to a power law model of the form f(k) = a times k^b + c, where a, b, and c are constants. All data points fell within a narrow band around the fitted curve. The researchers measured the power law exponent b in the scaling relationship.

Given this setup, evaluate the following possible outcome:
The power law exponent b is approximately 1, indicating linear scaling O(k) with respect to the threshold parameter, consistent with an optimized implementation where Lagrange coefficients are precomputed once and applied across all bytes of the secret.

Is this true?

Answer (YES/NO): NO